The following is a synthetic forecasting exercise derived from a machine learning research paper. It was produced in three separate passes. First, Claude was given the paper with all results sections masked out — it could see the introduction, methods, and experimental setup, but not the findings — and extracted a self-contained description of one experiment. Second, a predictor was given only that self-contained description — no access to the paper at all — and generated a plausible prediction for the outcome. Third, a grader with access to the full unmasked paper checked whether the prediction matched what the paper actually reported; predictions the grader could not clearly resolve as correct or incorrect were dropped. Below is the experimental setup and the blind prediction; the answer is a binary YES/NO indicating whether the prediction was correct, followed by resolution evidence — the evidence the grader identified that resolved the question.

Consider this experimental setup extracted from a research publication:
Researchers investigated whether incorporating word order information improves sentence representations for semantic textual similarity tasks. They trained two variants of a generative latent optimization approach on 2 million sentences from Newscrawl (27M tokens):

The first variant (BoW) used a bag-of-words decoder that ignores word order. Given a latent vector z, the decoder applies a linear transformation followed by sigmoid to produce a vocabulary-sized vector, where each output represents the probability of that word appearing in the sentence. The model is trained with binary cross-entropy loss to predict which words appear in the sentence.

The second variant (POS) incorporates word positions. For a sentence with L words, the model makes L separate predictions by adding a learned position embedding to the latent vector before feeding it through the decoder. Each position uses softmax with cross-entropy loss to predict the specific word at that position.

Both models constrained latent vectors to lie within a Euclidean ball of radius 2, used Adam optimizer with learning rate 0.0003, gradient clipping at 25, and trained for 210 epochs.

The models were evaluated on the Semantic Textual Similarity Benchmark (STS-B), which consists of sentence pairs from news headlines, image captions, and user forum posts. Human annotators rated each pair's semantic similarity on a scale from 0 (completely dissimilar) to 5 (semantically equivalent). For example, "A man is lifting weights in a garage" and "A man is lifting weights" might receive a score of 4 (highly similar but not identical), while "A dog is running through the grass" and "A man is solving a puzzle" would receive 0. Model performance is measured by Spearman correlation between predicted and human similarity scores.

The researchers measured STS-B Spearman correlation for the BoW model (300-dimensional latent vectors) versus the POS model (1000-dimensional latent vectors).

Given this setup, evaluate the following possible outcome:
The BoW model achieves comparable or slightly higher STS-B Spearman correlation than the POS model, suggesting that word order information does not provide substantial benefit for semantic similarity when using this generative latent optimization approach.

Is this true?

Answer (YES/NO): NO